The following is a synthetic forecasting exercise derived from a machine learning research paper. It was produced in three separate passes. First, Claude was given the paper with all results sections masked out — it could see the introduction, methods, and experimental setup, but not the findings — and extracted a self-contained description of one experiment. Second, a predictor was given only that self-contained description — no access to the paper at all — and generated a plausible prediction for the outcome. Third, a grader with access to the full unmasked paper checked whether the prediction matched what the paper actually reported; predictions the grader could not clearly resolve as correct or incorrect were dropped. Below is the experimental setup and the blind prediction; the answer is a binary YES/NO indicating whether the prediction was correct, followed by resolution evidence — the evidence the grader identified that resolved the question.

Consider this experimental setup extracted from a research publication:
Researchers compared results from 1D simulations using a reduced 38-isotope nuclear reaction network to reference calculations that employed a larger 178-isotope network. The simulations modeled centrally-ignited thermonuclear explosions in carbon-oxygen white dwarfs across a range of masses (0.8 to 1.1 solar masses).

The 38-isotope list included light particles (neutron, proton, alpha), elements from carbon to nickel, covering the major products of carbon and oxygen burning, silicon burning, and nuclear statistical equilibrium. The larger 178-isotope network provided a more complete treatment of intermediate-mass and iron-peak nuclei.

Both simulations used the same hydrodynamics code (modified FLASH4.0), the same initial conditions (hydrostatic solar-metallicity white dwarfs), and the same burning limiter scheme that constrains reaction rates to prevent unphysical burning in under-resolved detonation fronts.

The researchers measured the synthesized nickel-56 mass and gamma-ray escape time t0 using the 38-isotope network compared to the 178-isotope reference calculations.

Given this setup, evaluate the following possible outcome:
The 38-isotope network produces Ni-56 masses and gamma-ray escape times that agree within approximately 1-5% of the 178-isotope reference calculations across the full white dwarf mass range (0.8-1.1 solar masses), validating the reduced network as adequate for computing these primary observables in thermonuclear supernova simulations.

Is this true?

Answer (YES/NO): NO